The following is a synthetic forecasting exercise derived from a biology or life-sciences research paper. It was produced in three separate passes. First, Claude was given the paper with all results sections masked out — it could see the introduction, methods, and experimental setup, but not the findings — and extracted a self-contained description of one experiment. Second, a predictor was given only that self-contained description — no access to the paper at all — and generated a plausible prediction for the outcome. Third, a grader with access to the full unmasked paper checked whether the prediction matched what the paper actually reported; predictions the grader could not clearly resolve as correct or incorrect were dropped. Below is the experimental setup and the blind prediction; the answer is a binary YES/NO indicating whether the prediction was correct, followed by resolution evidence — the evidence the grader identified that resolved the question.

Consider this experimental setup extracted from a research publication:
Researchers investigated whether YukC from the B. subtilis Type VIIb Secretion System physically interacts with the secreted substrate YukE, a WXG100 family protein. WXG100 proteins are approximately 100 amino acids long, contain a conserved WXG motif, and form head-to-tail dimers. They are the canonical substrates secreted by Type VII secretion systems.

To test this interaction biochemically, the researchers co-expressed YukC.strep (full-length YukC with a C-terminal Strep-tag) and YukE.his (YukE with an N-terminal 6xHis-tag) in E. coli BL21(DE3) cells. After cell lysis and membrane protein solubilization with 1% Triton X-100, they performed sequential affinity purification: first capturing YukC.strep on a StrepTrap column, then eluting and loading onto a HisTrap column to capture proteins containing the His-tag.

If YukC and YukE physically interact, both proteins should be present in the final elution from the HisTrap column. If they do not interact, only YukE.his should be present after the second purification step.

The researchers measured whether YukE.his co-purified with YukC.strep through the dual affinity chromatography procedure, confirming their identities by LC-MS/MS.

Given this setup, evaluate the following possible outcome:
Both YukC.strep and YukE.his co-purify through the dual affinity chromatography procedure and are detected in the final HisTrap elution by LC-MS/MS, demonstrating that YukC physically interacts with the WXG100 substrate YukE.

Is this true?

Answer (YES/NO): YES